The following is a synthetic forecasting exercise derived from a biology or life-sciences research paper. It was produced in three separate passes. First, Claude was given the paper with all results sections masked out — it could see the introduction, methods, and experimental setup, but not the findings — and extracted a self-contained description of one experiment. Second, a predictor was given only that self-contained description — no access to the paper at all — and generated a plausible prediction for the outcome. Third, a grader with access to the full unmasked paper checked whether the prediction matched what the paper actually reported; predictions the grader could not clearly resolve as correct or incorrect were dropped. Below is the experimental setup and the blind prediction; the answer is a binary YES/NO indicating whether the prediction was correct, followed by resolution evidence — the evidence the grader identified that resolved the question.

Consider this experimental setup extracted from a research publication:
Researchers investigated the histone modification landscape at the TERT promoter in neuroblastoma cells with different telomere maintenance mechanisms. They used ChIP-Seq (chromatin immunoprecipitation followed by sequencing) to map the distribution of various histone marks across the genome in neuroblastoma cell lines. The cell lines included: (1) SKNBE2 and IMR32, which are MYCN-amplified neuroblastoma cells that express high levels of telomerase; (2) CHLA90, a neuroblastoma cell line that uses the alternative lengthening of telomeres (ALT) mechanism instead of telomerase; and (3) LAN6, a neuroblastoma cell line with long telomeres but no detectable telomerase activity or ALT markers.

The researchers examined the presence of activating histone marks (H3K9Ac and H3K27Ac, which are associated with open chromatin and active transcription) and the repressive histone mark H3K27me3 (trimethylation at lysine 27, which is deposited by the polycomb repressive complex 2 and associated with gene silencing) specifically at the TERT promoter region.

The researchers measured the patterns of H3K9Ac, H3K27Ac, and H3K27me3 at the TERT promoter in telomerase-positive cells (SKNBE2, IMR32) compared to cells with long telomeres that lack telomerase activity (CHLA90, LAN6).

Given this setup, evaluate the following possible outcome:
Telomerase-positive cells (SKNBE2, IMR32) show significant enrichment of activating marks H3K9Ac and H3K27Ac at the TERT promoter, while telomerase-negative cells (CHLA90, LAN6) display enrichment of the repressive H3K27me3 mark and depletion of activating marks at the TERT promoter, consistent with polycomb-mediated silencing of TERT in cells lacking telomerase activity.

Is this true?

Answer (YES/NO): YES